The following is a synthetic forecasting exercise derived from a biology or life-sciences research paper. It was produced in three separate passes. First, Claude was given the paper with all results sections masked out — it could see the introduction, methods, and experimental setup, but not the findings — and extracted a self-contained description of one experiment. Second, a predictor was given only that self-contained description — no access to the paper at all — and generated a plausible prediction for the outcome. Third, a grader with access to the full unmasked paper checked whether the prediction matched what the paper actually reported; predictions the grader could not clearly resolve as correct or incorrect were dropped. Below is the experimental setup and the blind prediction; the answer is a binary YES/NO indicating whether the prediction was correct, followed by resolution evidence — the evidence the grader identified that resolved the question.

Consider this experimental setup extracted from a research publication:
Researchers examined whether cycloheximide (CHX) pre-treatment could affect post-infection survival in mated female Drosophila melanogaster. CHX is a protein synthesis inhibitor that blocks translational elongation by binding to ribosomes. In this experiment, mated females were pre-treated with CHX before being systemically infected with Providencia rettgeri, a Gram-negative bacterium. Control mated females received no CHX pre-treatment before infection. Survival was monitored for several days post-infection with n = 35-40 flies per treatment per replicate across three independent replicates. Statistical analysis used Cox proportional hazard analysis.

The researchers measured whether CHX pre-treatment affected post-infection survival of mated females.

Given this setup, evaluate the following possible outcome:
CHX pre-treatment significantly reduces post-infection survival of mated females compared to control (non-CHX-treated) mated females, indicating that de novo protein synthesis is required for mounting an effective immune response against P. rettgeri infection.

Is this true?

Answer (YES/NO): NO